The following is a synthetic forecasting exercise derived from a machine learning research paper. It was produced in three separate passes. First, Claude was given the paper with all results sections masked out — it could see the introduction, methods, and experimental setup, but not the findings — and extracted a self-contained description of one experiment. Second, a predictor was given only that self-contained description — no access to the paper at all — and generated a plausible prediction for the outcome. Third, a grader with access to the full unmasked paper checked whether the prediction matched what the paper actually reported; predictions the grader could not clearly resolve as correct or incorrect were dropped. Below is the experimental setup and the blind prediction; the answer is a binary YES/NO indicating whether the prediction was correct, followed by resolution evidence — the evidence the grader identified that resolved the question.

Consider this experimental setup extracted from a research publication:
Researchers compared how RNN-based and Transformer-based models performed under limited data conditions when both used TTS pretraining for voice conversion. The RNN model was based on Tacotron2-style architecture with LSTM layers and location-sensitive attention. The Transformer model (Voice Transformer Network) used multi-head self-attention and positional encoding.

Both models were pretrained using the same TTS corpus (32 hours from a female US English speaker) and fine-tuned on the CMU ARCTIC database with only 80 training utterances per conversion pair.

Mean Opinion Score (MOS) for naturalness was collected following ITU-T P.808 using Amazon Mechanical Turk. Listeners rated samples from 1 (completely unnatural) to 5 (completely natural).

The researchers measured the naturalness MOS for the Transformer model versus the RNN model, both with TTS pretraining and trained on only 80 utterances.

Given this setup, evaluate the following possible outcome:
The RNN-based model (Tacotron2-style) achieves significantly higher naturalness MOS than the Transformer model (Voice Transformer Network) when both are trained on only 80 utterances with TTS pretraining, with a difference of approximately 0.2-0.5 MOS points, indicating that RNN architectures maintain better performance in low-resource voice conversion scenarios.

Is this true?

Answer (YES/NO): NO